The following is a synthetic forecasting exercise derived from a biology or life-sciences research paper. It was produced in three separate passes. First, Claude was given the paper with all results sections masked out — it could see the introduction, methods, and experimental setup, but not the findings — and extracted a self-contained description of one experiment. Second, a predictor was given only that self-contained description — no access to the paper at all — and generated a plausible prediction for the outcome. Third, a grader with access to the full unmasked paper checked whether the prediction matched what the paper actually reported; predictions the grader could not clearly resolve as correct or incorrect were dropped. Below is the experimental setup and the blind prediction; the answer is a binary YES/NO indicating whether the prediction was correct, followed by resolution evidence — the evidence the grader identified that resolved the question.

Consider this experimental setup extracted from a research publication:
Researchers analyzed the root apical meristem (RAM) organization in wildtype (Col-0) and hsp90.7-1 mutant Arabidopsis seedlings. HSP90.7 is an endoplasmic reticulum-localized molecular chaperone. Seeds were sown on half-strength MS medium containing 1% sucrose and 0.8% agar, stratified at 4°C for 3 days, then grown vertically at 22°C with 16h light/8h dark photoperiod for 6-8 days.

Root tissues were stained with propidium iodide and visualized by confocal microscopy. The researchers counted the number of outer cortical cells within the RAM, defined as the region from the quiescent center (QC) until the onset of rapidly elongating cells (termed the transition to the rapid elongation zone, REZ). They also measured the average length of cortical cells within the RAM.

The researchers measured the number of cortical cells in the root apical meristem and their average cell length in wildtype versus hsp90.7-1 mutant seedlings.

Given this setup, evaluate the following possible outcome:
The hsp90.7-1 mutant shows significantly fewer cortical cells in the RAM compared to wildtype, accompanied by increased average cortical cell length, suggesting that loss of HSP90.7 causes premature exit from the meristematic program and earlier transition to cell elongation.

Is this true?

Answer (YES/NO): NO